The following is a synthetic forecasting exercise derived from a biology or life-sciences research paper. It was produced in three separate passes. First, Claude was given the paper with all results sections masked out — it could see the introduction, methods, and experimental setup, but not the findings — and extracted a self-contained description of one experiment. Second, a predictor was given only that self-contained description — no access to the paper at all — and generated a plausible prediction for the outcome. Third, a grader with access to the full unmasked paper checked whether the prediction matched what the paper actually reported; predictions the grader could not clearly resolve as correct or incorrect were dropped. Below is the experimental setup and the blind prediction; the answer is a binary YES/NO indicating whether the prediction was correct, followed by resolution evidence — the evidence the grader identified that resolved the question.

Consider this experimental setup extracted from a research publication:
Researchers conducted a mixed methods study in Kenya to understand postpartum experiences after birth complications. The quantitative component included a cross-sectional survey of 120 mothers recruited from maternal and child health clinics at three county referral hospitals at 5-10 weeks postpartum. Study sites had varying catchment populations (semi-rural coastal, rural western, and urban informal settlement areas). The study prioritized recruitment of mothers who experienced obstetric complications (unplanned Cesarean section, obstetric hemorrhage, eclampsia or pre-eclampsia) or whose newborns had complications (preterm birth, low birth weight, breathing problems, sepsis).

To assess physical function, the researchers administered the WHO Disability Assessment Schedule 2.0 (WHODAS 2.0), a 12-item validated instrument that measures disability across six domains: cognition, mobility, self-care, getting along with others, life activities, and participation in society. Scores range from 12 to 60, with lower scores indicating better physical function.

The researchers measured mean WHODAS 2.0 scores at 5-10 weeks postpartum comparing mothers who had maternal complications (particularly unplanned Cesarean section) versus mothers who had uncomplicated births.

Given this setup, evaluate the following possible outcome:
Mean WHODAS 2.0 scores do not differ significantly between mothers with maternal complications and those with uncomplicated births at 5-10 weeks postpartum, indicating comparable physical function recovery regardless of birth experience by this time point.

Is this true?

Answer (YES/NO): NO